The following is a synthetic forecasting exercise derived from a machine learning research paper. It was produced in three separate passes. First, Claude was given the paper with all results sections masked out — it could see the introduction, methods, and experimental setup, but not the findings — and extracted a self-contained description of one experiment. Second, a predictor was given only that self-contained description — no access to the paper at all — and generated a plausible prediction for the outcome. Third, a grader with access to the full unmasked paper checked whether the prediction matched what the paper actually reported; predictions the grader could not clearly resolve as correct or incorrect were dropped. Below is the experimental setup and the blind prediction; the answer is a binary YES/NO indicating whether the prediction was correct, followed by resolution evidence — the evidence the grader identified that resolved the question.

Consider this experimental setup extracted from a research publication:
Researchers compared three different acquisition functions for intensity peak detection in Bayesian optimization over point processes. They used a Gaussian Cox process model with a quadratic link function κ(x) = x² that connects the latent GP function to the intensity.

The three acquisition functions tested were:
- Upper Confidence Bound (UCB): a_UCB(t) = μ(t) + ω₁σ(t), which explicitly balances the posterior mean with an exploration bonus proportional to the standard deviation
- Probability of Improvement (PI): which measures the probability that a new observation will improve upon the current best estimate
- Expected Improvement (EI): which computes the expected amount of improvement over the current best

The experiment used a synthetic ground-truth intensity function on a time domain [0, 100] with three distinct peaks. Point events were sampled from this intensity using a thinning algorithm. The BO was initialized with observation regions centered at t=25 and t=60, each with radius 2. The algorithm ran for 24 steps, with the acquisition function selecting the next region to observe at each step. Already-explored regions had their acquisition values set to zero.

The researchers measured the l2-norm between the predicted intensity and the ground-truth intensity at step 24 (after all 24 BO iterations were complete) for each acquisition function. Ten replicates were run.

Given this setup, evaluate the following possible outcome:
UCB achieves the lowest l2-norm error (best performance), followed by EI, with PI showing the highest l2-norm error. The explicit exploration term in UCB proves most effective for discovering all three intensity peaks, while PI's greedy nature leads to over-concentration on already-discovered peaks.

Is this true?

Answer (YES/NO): NO